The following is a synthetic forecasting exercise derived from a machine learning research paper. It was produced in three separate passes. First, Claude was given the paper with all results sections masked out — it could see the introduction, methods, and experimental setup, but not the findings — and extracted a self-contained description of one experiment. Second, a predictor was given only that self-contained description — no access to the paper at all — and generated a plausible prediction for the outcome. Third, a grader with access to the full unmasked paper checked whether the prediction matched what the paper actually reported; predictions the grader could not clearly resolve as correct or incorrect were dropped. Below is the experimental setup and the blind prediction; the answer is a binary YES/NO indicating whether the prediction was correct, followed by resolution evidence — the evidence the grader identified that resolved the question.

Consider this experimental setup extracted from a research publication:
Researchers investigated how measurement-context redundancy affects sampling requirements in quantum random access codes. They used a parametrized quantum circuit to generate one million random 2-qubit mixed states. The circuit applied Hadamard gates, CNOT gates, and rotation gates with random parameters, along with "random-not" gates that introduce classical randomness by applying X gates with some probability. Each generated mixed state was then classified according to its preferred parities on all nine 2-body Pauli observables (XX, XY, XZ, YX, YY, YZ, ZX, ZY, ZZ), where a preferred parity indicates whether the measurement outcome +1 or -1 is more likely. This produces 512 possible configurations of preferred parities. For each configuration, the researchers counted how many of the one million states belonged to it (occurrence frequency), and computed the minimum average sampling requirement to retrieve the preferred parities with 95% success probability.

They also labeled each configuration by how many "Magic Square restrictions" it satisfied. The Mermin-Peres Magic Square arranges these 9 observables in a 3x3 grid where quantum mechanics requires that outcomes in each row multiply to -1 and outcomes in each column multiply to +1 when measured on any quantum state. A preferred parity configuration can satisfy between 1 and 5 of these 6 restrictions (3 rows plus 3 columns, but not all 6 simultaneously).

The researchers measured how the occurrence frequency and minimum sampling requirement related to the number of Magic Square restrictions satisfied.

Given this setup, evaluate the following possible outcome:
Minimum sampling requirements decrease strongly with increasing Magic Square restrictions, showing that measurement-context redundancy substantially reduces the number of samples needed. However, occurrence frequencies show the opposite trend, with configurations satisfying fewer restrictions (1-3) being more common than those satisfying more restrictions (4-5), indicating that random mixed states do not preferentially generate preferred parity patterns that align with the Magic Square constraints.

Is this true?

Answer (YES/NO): NO